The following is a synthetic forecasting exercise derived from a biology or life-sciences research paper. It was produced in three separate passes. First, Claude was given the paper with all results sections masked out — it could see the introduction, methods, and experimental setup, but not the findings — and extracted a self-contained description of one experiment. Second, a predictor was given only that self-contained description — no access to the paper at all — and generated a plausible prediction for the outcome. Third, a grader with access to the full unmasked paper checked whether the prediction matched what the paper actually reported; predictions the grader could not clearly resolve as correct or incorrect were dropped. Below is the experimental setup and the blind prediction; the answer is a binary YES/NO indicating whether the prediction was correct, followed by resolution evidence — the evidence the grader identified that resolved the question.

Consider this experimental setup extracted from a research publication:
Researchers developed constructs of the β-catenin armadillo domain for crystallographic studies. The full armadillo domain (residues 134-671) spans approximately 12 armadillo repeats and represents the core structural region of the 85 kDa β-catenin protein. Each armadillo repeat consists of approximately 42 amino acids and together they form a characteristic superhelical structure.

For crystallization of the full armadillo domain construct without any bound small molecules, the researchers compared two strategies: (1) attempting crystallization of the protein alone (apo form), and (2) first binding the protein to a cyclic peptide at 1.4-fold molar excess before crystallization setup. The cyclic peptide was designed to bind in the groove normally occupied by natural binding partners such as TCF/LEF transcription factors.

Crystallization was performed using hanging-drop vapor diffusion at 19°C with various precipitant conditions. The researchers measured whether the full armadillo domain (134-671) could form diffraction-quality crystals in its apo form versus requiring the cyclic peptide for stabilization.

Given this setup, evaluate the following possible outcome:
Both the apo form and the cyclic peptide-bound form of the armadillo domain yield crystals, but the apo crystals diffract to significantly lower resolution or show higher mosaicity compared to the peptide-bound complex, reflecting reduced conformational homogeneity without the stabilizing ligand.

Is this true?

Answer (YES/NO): YES